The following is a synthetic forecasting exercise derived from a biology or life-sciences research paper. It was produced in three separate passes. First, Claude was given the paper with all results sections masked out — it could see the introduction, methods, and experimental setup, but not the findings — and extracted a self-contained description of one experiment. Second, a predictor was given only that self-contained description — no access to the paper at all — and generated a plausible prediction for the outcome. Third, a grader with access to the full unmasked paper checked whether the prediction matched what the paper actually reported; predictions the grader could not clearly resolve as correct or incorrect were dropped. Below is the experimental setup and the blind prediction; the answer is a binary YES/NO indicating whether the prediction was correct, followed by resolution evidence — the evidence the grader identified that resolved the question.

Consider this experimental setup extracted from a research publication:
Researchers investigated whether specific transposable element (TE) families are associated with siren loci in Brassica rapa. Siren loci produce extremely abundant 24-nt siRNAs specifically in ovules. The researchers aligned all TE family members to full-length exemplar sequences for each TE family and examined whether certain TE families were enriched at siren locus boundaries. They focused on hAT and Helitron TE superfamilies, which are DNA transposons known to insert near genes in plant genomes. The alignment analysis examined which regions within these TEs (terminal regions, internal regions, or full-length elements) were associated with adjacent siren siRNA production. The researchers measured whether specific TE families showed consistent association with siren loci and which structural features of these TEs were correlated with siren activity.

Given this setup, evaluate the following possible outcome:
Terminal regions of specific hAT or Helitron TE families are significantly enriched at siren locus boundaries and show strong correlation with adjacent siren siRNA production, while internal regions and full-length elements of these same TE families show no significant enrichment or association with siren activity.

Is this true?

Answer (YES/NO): NO